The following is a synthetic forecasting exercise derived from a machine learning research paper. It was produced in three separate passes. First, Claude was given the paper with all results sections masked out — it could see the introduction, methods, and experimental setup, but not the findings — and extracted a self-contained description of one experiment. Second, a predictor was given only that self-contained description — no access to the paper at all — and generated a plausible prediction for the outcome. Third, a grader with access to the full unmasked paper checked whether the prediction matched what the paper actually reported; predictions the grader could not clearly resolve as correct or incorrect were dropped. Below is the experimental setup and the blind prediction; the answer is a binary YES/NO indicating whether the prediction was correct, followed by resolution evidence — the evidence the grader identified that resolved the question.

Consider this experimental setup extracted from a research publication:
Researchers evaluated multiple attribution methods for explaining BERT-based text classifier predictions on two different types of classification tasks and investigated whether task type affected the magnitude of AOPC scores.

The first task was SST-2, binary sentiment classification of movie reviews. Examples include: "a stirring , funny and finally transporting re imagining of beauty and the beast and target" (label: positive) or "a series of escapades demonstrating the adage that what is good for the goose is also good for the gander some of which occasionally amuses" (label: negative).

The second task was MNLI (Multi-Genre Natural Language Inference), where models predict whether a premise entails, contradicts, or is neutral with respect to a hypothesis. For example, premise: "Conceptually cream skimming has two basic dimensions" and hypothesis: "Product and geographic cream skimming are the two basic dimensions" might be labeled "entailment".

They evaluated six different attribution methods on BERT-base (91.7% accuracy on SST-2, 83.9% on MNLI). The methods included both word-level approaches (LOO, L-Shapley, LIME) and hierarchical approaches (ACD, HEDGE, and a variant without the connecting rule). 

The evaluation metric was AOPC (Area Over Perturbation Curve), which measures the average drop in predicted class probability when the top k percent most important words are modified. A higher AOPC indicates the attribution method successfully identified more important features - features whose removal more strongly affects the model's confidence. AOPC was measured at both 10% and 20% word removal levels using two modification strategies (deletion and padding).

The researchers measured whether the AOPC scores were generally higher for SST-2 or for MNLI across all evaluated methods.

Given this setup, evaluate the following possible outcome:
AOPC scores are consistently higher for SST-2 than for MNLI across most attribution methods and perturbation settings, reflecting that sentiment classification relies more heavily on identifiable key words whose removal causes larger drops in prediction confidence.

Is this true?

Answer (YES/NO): NO